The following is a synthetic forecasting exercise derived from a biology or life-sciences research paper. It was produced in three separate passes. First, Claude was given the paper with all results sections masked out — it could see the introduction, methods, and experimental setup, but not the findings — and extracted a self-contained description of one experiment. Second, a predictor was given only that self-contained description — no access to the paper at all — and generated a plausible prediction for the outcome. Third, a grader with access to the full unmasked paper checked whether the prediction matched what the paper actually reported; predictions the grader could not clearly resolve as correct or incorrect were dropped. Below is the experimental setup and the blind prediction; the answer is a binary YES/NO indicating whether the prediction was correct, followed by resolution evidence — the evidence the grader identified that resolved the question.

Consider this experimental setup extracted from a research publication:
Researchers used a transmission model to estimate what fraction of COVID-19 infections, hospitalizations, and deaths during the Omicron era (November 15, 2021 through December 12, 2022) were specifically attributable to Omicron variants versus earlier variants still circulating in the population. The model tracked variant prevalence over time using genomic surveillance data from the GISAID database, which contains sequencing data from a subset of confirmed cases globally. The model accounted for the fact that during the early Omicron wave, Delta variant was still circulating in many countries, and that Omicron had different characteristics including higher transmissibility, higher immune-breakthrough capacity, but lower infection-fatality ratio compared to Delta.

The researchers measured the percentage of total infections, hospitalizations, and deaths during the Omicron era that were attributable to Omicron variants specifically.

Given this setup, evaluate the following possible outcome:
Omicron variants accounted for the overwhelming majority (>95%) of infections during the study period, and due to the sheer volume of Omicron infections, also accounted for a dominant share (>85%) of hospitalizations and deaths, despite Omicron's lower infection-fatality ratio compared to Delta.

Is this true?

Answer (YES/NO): NO